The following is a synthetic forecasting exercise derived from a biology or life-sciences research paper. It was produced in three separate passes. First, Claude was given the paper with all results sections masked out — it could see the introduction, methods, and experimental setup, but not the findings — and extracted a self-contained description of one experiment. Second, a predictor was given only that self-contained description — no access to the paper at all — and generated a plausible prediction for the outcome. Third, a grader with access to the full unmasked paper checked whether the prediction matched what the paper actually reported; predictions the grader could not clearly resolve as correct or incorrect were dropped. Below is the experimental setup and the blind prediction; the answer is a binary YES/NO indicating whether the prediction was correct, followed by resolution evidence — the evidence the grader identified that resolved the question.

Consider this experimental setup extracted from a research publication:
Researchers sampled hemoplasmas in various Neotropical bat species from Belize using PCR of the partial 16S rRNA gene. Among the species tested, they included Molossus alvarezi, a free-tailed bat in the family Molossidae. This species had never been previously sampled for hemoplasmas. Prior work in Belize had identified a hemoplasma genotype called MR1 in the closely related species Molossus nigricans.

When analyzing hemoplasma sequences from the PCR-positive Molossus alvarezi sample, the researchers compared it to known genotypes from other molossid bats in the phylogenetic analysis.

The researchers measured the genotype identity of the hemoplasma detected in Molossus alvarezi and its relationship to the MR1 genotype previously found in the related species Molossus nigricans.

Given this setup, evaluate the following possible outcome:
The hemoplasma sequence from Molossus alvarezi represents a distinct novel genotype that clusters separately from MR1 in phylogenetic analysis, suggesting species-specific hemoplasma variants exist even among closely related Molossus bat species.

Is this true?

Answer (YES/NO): NO